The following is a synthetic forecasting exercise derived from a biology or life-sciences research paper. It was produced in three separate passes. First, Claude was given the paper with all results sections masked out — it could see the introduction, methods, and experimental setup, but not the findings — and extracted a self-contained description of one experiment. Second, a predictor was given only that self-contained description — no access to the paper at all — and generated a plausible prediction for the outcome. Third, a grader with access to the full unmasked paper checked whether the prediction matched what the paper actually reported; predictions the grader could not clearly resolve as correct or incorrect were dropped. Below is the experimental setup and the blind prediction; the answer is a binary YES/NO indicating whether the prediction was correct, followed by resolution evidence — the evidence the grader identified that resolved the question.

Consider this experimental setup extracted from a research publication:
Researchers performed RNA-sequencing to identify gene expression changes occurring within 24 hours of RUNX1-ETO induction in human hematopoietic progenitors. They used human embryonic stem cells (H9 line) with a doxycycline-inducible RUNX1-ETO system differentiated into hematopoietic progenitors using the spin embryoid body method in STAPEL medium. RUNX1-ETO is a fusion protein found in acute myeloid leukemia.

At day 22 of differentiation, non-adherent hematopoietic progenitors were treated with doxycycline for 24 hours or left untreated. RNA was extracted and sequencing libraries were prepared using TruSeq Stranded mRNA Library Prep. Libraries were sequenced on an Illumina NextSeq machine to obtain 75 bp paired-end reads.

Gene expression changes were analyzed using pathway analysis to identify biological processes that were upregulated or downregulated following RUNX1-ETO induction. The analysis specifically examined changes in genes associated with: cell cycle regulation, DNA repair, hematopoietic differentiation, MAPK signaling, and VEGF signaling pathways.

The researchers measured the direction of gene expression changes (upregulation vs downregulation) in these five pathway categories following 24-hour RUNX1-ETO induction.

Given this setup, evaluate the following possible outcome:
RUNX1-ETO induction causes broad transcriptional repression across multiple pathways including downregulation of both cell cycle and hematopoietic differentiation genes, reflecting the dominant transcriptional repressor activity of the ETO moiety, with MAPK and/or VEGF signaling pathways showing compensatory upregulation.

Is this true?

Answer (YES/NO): YES